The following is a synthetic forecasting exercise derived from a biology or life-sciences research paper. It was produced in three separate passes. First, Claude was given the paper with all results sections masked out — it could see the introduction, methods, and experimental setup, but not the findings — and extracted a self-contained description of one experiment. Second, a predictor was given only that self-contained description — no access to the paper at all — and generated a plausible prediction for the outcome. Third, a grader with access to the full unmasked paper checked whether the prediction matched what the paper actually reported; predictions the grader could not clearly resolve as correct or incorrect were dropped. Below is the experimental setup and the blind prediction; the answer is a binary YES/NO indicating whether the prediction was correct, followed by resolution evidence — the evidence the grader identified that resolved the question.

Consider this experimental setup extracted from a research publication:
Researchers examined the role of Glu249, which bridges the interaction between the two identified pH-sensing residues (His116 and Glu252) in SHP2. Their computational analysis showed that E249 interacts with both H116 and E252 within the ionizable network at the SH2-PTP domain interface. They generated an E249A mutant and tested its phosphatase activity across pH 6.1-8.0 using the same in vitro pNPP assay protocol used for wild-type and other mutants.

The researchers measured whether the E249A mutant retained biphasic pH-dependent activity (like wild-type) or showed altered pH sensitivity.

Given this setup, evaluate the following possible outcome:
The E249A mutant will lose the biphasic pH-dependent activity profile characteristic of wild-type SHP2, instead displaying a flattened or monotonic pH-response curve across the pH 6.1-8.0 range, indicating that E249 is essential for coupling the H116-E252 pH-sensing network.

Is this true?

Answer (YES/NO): NO